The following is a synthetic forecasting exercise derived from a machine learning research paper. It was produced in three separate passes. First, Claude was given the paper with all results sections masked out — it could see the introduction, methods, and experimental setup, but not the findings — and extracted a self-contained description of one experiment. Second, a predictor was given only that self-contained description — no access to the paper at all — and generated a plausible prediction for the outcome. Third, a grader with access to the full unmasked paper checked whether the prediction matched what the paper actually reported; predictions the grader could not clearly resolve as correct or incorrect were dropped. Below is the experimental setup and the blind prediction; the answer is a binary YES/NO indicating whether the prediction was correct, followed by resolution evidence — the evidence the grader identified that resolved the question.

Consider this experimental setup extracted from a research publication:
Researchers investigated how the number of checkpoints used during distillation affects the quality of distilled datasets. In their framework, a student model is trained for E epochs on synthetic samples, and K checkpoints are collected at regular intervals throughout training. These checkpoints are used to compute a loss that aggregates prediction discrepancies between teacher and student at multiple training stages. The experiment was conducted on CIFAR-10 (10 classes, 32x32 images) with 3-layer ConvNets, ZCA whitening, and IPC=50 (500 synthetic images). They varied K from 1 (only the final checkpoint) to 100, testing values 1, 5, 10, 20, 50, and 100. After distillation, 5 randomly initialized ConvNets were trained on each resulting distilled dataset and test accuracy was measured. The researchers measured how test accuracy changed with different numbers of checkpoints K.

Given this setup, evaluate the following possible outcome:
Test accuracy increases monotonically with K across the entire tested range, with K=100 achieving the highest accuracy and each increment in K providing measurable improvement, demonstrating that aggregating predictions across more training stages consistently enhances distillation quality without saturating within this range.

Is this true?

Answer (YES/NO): NO